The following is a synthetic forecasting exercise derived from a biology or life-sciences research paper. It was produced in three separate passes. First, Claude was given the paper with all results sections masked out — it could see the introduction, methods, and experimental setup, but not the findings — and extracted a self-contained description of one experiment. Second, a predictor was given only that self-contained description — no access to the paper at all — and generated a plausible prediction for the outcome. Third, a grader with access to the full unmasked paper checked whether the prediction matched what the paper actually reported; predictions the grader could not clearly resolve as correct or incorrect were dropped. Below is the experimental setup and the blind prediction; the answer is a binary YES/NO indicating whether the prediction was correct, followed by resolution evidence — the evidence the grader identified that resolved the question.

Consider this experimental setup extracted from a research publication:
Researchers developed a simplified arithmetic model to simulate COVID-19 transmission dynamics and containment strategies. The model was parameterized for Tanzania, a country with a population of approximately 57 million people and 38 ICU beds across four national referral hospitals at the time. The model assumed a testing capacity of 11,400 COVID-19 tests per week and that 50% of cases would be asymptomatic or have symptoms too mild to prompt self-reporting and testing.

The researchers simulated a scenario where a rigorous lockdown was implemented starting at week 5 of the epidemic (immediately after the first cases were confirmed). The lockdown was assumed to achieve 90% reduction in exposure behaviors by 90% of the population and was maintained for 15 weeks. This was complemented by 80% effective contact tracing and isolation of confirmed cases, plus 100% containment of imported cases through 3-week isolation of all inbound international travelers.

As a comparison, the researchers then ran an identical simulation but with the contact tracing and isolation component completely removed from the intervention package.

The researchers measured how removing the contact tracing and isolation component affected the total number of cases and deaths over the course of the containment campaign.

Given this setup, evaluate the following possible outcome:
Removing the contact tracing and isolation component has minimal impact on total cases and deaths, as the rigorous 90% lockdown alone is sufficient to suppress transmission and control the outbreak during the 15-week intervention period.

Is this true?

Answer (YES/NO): YES